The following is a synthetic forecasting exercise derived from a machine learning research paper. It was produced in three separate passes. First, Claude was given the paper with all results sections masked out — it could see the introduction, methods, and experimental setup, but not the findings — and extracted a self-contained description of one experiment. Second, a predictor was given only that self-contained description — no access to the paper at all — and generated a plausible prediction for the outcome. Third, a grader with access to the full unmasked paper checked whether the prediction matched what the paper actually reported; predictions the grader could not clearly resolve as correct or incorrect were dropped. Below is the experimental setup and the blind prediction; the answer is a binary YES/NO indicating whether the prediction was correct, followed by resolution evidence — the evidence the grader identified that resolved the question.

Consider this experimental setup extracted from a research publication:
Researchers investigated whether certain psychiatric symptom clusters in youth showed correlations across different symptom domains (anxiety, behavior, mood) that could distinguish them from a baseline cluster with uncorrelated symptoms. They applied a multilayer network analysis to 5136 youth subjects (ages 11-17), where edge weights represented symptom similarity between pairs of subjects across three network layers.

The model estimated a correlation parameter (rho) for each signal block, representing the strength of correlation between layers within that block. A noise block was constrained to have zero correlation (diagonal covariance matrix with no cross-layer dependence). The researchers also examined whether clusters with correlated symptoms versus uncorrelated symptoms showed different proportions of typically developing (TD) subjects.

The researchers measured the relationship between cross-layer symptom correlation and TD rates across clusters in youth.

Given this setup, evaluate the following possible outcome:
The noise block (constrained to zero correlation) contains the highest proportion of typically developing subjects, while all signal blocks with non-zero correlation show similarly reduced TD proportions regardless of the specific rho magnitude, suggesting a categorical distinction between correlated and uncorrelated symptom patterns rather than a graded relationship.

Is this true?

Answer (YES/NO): NO